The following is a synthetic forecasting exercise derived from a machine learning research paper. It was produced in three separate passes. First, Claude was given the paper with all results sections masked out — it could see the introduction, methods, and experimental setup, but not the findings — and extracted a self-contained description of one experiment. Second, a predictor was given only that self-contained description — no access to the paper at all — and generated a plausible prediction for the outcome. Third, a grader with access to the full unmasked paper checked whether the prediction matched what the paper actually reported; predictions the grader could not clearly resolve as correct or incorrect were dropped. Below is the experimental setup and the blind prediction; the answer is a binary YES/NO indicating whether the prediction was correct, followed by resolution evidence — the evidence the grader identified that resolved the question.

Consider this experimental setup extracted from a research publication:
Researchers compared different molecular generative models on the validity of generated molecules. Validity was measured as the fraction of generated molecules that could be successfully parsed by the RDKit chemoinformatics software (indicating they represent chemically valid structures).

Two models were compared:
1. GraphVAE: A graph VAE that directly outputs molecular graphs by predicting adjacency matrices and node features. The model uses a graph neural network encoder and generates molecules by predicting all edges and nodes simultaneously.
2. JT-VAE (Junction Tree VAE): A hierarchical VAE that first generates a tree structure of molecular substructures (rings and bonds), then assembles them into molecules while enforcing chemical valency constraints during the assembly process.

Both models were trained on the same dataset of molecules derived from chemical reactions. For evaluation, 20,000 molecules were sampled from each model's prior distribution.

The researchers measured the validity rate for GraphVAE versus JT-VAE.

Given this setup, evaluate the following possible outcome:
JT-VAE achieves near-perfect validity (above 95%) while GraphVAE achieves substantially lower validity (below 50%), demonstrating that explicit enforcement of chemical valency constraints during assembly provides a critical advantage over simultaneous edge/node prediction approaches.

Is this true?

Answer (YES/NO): YES